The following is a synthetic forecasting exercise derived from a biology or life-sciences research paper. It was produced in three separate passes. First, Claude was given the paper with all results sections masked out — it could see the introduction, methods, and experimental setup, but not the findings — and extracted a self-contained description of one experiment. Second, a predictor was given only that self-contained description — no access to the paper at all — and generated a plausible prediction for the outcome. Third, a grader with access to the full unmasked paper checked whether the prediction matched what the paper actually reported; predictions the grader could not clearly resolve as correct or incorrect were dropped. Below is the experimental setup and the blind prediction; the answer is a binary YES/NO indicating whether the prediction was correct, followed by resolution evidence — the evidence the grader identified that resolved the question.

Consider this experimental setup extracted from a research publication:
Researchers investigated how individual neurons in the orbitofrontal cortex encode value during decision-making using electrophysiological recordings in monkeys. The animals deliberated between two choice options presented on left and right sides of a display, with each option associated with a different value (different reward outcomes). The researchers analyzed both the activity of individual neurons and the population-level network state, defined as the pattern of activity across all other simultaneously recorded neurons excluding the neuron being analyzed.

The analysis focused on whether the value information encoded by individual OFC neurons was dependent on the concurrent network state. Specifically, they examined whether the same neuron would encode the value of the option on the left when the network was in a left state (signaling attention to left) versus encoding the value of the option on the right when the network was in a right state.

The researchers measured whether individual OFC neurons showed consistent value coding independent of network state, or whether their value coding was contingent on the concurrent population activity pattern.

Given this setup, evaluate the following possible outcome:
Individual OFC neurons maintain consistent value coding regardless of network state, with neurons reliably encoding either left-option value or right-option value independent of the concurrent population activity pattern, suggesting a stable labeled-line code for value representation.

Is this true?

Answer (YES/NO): NO